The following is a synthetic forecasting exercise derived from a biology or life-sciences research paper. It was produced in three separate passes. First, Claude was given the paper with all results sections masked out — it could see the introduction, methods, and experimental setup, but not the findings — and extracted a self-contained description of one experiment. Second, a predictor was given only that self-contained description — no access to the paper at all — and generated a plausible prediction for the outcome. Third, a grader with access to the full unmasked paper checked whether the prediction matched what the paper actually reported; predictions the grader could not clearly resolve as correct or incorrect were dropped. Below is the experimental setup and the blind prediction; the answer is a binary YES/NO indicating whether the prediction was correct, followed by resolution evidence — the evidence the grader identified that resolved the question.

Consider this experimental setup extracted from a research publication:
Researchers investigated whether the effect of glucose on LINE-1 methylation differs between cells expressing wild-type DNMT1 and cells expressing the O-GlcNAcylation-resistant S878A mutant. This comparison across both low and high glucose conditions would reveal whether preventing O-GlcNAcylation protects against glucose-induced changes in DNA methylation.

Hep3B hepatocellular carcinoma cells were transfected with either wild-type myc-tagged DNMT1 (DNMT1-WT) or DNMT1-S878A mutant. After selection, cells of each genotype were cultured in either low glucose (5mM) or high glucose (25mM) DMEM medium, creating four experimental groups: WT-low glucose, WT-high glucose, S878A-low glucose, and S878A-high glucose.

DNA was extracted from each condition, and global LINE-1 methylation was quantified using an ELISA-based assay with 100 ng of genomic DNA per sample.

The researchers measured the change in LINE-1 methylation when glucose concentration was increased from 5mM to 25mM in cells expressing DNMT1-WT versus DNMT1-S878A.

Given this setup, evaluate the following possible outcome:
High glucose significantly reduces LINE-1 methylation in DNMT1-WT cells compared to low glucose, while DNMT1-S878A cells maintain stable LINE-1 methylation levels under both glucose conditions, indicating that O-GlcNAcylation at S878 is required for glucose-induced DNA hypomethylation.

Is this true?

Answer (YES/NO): YES